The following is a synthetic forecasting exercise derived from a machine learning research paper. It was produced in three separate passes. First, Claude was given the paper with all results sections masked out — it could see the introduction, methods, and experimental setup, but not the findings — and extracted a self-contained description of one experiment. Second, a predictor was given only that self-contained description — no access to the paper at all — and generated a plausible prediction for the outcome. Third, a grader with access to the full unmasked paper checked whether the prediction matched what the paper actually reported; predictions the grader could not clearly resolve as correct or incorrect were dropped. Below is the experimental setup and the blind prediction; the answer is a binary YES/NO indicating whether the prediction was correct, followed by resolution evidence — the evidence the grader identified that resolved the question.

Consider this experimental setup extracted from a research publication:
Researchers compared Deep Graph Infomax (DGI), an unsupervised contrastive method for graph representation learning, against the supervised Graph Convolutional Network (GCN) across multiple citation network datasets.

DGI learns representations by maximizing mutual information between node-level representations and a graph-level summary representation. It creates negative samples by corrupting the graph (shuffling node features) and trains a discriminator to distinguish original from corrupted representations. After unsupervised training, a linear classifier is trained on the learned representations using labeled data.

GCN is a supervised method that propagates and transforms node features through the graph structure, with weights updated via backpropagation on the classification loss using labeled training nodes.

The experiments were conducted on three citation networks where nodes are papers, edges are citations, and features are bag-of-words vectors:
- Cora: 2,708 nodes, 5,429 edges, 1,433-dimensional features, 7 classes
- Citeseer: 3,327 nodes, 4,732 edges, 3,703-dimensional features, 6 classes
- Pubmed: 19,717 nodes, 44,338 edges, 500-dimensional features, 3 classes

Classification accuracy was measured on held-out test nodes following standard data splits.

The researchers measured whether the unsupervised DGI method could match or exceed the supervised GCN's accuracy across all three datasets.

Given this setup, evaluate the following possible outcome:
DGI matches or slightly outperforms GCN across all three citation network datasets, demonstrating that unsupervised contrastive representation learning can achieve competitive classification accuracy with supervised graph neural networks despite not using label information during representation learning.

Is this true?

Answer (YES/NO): NO